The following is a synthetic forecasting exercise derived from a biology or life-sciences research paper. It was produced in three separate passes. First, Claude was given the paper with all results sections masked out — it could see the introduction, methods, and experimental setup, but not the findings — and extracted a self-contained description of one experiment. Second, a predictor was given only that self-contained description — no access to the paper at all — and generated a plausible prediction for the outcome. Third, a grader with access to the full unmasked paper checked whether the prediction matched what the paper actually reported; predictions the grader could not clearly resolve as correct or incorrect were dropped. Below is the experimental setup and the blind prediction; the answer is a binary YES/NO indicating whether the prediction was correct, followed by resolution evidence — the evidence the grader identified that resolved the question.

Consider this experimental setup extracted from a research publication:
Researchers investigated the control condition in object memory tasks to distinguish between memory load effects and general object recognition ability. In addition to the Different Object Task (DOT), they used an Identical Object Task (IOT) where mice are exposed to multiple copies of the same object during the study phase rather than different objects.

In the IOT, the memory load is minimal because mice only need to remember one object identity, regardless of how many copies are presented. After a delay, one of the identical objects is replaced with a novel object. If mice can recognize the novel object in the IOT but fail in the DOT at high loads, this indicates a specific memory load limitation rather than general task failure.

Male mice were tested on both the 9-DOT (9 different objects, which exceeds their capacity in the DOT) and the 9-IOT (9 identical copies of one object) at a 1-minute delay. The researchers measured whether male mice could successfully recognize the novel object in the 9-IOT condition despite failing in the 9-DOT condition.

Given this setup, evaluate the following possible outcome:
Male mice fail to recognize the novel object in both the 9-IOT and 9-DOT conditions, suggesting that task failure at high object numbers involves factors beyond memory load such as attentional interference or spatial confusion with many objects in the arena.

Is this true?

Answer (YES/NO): NO